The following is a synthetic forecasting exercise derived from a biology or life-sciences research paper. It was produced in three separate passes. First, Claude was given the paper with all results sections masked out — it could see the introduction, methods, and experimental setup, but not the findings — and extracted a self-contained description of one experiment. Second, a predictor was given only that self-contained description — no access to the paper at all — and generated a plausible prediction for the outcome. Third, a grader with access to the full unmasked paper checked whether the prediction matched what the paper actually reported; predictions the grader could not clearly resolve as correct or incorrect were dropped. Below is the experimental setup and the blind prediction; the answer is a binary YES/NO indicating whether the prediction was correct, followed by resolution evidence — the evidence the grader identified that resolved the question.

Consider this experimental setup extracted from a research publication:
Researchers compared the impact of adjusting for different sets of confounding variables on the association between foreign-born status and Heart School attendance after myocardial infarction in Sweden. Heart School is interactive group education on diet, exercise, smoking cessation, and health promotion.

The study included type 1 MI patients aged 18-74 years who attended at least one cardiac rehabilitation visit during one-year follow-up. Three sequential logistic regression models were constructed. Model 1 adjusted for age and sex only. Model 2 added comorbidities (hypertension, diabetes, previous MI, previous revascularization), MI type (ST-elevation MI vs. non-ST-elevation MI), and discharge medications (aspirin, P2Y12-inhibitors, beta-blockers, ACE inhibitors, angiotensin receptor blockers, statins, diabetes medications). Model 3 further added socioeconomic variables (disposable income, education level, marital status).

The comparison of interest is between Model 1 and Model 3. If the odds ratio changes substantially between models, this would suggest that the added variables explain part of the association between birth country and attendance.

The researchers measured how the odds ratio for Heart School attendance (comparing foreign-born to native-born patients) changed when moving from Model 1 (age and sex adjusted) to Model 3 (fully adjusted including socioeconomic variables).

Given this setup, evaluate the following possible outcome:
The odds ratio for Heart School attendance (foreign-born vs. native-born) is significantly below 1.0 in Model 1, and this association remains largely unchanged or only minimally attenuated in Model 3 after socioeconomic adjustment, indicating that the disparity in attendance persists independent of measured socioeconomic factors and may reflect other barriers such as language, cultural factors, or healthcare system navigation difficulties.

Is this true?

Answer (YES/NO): YES